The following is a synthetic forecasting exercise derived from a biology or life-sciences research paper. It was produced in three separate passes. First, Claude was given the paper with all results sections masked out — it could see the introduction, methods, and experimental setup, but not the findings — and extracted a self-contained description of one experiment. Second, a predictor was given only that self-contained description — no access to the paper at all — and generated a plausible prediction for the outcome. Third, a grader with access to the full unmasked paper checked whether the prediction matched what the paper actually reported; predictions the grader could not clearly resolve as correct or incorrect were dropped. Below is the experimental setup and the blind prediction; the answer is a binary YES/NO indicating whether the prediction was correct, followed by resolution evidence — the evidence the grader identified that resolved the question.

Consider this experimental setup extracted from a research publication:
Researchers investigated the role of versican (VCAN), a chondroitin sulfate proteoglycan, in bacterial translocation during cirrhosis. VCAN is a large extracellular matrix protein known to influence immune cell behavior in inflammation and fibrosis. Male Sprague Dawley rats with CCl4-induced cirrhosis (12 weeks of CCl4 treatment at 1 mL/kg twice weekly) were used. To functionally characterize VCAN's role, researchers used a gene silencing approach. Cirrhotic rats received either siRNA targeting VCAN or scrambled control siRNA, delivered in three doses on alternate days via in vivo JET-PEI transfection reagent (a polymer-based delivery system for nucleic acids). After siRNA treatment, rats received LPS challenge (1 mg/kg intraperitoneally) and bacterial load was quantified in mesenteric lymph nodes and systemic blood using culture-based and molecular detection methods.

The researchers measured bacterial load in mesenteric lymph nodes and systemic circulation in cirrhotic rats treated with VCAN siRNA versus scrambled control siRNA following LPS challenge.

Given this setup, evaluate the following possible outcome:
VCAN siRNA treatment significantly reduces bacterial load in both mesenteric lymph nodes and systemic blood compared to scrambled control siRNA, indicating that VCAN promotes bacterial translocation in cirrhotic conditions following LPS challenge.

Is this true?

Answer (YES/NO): NO